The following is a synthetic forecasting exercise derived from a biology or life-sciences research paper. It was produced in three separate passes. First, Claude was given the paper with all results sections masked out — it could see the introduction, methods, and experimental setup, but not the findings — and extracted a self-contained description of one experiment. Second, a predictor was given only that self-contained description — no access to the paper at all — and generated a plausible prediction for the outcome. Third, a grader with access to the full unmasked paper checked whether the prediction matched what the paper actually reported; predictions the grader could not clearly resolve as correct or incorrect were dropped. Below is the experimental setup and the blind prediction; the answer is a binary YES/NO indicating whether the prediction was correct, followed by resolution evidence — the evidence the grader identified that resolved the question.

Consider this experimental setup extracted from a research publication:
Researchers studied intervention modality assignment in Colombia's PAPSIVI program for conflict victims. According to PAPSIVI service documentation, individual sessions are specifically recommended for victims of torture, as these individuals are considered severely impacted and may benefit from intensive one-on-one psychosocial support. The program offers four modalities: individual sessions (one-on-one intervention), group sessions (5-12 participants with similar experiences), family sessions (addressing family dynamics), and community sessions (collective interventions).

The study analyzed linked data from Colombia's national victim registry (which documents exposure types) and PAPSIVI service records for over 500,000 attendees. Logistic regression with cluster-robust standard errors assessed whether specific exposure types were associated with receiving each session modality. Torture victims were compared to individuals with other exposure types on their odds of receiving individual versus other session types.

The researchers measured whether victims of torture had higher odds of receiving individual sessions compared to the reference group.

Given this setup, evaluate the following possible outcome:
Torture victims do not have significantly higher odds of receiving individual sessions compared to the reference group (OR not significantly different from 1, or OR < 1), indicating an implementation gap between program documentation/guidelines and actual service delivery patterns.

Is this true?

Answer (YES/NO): NO